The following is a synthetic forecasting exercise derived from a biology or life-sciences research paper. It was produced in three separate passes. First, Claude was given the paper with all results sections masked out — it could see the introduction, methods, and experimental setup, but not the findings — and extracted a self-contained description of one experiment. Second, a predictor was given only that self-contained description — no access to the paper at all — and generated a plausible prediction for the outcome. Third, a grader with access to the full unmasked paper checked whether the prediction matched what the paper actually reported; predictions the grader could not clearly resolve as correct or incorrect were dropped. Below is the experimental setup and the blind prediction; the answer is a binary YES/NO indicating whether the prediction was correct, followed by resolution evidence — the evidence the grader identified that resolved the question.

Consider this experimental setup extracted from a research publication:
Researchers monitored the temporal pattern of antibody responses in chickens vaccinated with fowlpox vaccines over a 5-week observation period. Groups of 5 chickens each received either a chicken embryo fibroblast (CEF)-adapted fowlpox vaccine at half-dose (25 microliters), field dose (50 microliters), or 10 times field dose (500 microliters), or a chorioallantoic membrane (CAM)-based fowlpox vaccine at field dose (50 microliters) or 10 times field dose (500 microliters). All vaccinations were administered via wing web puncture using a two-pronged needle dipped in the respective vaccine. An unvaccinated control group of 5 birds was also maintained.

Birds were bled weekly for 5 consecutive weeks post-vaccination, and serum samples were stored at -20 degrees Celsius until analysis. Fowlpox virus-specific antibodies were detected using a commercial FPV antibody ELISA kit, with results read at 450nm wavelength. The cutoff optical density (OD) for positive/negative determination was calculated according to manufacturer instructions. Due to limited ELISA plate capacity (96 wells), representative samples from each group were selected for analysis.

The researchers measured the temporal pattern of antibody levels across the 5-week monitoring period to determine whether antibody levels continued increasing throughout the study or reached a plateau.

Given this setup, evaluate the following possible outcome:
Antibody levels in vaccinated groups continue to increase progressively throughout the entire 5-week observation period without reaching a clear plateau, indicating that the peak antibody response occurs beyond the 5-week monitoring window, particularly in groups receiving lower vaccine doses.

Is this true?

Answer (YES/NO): NO